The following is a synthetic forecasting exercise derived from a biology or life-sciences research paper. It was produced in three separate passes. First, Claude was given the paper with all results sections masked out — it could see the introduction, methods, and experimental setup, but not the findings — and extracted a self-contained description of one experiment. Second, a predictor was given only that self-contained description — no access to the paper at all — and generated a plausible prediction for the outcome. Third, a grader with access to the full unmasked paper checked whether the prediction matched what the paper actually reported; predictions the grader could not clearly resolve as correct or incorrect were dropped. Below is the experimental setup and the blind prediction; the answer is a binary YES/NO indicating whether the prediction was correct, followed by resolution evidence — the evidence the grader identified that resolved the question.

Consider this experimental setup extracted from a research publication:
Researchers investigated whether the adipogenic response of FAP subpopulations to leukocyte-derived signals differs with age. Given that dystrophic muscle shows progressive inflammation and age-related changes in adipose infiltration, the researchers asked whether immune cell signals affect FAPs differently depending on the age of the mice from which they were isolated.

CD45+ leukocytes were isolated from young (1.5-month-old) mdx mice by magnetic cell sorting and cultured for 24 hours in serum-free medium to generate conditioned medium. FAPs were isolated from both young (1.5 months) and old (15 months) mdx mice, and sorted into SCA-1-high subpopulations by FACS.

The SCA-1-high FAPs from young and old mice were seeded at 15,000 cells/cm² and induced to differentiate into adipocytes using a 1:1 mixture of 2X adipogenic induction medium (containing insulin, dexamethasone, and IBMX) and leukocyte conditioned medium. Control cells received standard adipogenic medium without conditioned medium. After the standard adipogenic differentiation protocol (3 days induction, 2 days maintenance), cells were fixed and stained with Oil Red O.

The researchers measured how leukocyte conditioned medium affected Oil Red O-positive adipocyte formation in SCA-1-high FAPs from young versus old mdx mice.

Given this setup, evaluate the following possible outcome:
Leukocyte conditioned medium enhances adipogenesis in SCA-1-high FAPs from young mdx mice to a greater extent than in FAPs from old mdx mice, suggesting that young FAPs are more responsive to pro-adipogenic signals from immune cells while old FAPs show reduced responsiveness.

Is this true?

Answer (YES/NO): NO